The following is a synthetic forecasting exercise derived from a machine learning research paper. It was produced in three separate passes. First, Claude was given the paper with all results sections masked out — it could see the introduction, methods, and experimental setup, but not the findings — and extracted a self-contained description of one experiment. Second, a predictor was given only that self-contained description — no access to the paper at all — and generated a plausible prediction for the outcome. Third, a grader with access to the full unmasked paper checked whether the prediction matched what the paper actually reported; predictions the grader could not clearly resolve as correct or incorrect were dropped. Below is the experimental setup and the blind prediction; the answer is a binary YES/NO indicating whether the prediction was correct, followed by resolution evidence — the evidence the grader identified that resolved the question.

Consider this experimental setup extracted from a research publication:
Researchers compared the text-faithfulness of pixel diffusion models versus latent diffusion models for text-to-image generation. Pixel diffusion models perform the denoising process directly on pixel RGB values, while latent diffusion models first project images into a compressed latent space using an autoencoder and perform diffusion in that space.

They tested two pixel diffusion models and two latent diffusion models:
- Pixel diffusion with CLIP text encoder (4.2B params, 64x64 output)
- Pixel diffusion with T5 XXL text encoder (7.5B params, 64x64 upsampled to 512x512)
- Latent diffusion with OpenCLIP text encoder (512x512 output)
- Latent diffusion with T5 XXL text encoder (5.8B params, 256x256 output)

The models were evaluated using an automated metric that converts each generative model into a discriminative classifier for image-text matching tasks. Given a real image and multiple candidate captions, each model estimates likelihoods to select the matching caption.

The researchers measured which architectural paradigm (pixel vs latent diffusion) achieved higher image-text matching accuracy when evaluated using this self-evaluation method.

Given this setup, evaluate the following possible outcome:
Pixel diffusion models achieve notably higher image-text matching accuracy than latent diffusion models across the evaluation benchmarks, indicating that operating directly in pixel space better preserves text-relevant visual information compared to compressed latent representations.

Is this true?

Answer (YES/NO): NO